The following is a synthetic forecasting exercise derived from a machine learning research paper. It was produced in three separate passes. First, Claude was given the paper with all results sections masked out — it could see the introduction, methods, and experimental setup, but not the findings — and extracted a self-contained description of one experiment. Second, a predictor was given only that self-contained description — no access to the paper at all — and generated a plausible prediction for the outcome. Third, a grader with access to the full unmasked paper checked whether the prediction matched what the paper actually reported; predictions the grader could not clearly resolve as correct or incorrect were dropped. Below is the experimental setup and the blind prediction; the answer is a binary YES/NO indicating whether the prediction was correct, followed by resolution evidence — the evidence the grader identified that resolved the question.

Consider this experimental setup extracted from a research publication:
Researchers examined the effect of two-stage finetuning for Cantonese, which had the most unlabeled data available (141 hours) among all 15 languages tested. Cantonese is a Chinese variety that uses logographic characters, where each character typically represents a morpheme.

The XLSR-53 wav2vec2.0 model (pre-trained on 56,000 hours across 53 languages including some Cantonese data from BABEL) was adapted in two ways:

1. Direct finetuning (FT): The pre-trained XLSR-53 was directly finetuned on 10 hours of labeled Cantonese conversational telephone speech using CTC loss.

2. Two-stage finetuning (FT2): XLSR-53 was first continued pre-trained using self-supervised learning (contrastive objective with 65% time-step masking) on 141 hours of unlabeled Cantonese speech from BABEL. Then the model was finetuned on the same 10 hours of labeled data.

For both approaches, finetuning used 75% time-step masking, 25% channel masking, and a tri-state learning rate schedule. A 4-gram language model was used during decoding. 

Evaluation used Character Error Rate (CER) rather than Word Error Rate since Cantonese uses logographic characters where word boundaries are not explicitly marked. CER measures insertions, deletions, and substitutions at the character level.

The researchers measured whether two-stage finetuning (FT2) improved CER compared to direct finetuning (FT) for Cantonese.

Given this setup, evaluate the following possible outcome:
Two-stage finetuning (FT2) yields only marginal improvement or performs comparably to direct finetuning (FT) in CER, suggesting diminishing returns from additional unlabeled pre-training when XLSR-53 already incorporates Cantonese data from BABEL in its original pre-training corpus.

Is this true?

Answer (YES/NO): YES